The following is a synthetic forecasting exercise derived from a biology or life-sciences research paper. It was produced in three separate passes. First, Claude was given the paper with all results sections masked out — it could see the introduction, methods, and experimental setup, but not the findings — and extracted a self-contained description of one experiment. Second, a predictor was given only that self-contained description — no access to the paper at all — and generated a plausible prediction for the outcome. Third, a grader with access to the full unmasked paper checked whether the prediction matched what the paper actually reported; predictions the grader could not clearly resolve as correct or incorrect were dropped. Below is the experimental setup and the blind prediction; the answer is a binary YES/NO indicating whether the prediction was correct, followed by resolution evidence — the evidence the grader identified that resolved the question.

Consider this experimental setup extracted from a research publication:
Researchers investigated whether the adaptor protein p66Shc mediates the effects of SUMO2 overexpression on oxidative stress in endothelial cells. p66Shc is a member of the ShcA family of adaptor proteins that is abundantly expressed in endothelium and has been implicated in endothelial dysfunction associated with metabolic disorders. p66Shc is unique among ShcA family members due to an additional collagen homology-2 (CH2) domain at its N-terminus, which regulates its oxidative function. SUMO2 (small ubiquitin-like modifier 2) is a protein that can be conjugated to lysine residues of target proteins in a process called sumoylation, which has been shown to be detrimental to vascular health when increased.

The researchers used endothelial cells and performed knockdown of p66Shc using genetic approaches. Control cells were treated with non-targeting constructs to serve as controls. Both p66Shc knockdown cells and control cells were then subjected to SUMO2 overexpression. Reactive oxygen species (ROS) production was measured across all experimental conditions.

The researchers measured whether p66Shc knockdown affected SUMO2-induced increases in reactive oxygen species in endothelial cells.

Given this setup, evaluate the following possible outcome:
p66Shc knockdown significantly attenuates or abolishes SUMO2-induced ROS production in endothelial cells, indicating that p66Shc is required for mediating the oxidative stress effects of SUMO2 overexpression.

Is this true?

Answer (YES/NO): YES